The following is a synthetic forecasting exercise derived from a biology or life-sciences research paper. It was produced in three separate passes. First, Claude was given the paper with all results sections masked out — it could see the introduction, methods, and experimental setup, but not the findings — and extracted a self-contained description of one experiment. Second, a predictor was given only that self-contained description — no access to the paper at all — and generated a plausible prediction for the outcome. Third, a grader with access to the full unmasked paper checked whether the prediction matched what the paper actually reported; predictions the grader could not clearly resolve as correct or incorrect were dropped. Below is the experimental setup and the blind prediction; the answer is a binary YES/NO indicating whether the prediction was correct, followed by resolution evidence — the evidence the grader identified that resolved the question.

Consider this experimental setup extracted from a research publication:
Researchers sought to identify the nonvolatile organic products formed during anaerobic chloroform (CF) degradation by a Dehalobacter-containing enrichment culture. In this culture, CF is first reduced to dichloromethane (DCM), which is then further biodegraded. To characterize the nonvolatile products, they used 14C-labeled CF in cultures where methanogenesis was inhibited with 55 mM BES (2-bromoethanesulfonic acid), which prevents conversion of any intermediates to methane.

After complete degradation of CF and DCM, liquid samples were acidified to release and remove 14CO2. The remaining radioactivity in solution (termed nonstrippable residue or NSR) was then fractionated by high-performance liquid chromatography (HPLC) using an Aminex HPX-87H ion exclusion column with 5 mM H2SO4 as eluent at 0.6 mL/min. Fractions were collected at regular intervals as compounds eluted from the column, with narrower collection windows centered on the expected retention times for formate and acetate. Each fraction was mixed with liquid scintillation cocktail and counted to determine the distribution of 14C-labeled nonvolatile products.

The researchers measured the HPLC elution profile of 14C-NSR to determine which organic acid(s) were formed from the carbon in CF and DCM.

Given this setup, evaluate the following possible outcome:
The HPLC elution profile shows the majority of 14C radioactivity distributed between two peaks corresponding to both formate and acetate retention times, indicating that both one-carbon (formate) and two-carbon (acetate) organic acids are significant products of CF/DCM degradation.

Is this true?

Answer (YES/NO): NO